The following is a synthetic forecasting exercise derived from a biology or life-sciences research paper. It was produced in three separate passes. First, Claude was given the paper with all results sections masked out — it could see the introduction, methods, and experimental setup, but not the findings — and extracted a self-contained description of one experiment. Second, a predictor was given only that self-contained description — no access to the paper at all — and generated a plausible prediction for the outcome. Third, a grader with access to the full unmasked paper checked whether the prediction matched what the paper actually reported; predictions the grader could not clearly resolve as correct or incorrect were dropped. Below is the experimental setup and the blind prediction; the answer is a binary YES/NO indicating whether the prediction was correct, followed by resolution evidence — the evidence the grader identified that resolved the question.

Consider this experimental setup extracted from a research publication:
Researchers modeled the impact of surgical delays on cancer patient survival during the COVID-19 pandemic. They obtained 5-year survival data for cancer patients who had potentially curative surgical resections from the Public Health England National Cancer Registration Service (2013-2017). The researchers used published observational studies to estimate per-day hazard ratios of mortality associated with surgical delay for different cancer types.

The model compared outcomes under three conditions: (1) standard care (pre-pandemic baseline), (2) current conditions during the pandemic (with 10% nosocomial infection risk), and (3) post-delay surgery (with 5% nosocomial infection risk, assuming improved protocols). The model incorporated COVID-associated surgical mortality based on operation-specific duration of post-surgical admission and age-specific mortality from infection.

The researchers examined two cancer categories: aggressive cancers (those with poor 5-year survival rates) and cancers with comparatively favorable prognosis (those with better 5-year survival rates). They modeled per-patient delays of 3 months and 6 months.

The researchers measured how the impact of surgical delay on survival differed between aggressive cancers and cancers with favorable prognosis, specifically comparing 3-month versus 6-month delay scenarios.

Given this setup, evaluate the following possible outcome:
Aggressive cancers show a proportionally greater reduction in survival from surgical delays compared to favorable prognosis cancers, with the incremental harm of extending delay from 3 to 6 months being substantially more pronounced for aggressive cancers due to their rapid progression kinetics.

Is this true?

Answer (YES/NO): YES